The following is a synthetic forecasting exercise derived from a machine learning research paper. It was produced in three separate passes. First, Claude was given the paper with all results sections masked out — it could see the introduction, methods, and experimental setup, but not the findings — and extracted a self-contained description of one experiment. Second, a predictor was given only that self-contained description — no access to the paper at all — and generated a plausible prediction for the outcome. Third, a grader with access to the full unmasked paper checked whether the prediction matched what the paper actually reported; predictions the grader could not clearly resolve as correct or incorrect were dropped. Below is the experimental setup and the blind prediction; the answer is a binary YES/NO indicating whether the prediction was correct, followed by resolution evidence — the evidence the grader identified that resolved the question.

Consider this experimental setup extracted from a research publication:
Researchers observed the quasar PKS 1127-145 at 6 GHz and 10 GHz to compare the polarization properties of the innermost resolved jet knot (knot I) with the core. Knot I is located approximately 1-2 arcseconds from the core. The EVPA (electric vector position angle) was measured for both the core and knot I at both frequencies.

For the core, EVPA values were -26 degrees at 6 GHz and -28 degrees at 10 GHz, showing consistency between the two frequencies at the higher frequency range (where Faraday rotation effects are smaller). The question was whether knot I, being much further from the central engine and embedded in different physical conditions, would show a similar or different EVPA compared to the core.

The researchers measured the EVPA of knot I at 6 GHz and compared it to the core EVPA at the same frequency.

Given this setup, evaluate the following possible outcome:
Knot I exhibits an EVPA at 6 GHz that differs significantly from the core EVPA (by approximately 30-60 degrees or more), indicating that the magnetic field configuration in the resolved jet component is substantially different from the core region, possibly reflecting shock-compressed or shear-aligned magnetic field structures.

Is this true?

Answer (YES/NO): NO